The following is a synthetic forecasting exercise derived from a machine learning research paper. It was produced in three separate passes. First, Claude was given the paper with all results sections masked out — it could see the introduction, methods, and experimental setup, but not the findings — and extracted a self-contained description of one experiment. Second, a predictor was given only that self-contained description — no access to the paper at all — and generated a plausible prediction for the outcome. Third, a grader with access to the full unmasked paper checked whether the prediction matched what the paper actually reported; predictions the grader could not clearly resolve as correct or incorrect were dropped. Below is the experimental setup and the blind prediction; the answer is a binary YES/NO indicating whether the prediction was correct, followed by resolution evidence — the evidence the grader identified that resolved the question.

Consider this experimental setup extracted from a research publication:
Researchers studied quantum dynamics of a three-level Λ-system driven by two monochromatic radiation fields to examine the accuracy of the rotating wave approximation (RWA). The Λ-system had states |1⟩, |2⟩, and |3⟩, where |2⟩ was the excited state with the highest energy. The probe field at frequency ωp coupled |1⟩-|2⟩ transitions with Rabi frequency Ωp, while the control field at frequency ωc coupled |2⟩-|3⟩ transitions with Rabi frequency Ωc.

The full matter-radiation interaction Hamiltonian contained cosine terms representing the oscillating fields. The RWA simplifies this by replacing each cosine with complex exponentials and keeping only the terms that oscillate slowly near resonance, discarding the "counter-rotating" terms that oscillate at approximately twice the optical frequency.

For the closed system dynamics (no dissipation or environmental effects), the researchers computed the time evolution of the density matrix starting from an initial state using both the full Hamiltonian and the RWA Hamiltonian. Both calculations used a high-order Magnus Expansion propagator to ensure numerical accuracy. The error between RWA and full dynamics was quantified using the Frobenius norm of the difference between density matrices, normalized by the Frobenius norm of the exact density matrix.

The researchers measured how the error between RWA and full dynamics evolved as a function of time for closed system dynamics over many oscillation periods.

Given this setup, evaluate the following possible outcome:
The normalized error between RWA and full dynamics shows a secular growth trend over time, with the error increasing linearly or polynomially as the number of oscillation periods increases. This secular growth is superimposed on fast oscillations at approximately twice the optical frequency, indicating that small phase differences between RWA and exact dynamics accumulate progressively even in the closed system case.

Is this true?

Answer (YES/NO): NO